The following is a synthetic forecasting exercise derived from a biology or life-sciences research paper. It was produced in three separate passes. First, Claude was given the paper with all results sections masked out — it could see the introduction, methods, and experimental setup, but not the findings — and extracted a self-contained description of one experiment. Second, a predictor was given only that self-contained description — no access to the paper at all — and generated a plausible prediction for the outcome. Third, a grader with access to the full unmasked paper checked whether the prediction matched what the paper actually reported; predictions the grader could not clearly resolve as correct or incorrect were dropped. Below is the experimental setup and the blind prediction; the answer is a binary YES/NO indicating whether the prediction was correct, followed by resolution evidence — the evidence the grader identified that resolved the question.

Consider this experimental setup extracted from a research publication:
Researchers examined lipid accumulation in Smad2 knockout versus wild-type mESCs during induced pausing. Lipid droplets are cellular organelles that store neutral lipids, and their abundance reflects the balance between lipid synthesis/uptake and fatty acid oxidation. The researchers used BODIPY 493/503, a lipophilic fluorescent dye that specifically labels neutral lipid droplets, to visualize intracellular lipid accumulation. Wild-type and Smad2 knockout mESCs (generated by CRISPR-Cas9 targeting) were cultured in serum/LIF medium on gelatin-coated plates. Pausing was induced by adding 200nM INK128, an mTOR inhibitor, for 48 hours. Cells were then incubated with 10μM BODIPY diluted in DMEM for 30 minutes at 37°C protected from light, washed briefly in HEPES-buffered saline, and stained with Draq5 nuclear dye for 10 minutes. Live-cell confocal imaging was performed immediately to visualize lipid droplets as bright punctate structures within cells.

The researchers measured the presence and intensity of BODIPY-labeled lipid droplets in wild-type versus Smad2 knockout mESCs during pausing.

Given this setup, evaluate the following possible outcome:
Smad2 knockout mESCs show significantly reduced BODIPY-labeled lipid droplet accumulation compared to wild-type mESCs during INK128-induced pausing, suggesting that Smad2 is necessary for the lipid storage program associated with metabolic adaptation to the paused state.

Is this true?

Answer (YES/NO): NO